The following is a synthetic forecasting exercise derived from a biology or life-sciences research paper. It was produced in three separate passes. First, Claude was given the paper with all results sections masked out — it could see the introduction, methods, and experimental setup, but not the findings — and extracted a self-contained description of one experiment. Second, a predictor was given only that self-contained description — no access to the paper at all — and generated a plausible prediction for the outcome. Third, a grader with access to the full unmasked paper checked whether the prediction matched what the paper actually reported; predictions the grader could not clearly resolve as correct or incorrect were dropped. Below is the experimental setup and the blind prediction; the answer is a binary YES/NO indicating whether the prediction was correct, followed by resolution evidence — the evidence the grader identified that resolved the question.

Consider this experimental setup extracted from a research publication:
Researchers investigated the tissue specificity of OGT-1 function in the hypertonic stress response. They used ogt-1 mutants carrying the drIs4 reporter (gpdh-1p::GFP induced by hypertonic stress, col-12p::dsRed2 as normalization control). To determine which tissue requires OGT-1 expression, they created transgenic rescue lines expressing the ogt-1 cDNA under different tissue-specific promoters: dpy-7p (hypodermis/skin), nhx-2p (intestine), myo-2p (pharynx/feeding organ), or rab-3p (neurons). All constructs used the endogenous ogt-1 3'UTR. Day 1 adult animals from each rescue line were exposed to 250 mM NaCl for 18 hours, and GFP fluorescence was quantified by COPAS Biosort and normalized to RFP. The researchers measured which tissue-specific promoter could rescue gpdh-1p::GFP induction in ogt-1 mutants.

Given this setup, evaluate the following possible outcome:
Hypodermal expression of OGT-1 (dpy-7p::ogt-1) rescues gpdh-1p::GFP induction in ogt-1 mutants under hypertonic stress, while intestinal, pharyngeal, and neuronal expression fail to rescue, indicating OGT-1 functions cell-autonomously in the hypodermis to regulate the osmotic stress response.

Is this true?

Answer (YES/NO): YES